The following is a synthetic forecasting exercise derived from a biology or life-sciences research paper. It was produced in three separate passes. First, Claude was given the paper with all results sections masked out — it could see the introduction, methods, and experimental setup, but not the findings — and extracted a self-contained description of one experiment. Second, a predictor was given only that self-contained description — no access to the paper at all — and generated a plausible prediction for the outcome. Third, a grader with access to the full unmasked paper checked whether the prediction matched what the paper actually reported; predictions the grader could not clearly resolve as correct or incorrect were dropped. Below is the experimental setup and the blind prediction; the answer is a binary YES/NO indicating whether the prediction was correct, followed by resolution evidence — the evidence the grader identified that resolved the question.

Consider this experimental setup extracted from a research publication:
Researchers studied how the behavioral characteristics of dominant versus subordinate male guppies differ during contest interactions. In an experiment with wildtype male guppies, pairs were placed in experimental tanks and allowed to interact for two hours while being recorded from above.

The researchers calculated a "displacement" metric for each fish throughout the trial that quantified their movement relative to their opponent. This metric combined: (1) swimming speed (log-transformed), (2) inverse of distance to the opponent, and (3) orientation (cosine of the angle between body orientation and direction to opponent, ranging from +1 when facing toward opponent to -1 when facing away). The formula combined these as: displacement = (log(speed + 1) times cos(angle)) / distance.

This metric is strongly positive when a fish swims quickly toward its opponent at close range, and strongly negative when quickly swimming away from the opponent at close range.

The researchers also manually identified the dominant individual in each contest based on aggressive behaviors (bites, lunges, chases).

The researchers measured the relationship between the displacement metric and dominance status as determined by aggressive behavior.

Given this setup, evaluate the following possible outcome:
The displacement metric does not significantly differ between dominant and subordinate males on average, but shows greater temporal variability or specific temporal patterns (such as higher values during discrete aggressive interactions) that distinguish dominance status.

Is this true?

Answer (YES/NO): NO